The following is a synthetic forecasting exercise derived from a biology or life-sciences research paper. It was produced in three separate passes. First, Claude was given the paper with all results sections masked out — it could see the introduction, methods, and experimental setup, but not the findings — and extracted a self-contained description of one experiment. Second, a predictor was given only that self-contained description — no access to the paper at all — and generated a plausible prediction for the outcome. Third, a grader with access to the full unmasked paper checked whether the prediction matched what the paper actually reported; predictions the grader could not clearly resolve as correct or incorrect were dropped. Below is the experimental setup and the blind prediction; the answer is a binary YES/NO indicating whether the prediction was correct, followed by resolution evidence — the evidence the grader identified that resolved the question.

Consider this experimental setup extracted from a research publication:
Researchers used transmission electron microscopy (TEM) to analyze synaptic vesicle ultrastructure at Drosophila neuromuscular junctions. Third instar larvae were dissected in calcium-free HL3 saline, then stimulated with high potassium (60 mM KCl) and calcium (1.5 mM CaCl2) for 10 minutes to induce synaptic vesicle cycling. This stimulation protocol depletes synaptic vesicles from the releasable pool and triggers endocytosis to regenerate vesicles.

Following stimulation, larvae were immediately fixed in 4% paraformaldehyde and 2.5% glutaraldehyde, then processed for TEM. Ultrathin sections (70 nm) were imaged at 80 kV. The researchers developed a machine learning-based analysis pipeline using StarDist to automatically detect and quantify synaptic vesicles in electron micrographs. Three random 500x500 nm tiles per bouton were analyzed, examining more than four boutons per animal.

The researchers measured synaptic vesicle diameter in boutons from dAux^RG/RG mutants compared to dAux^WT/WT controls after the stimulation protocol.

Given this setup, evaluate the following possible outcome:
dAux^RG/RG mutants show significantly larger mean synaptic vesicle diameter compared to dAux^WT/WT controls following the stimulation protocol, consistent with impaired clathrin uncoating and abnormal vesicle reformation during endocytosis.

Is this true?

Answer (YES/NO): NO